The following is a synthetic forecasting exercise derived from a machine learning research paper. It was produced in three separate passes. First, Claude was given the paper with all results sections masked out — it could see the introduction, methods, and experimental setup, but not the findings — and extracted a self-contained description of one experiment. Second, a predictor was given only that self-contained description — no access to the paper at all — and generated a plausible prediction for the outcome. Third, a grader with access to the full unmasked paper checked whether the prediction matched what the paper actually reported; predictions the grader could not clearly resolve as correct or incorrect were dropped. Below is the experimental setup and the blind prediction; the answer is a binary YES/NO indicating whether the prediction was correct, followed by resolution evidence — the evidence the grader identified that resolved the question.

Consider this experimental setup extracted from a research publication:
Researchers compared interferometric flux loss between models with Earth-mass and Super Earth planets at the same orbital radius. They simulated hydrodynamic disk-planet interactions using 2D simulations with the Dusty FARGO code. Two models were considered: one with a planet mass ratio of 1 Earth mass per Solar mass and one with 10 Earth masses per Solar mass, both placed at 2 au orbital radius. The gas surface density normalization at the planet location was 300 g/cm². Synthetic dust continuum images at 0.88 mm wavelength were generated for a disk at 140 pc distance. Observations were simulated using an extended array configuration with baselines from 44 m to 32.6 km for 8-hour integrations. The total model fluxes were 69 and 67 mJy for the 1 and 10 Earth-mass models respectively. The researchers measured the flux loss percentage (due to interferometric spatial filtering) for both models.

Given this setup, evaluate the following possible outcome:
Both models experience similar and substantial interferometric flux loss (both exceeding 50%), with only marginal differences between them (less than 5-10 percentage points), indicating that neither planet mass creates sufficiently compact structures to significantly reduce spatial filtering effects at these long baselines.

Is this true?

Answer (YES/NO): NO